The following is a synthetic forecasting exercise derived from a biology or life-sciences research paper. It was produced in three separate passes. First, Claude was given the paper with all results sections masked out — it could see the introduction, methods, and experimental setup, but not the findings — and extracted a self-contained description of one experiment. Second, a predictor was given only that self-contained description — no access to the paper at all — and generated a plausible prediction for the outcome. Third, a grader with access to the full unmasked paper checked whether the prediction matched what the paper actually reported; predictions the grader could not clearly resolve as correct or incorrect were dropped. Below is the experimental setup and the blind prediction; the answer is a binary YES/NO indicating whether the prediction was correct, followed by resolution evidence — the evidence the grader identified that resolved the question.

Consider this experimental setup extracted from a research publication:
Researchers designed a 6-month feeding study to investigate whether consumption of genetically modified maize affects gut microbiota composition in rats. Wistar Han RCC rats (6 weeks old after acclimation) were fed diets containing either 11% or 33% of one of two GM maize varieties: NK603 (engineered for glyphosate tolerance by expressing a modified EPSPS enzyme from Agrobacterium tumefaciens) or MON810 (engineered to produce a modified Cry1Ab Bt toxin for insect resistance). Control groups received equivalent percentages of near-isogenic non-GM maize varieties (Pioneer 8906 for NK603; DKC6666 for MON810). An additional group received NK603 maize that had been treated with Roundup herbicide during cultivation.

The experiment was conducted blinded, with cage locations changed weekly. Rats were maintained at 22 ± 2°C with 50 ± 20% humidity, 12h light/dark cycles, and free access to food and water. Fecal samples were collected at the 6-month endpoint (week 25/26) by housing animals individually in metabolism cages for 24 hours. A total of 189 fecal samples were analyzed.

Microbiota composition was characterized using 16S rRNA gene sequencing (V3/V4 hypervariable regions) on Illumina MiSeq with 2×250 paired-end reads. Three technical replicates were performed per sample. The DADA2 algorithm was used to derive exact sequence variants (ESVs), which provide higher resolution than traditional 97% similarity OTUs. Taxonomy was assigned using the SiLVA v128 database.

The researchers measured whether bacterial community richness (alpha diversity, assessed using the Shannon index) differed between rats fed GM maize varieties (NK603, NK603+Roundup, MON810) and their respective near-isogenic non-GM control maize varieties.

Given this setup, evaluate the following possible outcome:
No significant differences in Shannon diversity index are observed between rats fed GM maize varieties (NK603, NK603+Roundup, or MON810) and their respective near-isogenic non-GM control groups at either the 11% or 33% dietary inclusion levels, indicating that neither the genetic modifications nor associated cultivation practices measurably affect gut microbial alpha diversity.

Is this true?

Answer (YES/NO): YES